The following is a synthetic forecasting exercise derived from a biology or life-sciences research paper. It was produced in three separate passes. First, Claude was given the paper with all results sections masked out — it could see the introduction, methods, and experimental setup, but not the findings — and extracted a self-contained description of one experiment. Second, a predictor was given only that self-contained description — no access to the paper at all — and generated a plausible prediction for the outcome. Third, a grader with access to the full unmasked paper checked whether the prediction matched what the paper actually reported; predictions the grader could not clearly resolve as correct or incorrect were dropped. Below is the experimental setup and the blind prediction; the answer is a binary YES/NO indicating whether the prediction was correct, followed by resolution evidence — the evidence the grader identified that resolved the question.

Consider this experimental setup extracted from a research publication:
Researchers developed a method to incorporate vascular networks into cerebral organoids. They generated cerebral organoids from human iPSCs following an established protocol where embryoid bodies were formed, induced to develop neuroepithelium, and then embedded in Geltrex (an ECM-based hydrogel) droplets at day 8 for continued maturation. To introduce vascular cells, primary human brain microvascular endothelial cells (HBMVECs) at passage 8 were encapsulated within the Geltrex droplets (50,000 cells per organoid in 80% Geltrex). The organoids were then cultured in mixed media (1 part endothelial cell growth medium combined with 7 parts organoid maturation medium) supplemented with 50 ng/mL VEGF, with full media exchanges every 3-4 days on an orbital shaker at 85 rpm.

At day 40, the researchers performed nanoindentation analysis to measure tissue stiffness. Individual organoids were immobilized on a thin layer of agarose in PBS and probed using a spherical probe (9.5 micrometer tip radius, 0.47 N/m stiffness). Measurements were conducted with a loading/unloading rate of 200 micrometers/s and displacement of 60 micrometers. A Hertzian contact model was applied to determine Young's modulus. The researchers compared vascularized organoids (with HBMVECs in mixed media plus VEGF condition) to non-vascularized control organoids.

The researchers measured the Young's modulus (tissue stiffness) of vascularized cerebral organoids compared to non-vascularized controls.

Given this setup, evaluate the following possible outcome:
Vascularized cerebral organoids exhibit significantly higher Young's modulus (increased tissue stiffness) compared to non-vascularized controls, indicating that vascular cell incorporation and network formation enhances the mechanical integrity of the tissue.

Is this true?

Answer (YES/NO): NO